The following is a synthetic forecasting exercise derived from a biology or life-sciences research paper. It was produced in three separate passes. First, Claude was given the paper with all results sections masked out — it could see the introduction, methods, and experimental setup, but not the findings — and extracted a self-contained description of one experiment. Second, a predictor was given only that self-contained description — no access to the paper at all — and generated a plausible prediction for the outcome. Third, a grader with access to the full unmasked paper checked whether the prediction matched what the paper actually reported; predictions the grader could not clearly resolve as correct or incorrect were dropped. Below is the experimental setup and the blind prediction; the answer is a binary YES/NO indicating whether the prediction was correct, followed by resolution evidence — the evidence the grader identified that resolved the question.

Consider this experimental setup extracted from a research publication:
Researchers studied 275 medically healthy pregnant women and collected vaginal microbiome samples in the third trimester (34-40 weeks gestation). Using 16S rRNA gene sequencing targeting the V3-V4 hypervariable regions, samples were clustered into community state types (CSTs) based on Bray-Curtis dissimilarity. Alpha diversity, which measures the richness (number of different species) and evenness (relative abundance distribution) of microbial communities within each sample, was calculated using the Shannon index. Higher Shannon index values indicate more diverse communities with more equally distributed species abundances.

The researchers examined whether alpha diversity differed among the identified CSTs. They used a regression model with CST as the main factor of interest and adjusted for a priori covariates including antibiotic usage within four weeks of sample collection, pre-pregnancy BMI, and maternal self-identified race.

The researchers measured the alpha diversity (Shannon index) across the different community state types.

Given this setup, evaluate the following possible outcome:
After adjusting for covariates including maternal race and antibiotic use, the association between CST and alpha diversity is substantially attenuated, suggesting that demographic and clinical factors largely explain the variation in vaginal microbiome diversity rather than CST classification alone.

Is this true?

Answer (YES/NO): NO